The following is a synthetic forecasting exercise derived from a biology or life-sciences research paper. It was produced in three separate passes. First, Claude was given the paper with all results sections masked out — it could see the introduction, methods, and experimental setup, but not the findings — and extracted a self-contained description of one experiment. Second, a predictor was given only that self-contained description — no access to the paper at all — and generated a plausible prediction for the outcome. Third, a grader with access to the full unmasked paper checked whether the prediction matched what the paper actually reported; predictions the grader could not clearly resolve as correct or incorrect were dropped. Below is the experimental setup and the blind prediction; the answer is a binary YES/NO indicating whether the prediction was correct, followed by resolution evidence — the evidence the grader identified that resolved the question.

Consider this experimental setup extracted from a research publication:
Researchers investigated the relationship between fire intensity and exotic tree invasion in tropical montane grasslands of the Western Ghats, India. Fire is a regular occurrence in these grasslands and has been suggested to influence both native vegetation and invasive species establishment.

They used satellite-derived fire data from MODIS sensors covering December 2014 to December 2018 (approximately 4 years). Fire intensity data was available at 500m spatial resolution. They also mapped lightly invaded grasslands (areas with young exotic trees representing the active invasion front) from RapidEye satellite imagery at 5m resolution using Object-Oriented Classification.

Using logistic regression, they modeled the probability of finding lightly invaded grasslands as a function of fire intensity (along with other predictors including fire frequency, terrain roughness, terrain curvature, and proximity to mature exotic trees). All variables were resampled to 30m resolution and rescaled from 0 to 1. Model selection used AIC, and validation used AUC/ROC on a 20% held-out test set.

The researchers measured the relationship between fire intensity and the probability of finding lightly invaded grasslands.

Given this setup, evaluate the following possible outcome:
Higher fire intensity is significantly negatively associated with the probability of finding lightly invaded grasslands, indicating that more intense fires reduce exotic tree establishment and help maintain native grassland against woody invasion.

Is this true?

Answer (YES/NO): NO